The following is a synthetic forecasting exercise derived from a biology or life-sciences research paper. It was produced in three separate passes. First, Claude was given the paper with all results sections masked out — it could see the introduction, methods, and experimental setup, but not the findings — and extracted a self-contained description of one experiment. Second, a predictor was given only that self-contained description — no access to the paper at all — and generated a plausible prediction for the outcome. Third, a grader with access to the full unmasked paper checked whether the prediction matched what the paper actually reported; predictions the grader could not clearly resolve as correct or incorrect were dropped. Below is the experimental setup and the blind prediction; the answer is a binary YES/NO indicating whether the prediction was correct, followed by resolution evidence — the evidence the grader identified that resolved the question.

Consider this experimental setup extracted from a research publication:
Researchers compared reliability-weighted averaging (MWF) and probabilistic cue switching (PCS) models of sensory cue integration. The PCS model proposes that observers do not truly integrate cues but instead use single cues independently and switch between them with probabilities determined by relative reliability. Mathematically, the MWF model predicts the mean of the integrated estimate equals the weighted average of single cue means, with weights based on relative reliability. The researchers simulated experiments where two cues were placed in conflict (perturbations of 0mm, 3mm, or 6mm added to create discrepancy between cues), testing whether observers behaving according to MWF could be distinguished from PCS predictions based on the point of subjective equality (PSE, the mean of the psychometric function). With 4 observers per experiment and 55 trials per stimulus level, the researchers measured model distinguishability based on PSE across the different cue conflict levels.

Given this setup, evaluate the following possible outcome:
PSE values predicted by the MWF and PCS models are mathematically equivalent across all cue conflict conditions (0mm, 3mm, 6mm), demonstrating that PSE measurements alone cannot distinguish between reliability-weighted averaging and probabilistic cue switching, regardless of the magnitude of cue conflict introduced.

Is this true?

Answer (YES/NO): YES